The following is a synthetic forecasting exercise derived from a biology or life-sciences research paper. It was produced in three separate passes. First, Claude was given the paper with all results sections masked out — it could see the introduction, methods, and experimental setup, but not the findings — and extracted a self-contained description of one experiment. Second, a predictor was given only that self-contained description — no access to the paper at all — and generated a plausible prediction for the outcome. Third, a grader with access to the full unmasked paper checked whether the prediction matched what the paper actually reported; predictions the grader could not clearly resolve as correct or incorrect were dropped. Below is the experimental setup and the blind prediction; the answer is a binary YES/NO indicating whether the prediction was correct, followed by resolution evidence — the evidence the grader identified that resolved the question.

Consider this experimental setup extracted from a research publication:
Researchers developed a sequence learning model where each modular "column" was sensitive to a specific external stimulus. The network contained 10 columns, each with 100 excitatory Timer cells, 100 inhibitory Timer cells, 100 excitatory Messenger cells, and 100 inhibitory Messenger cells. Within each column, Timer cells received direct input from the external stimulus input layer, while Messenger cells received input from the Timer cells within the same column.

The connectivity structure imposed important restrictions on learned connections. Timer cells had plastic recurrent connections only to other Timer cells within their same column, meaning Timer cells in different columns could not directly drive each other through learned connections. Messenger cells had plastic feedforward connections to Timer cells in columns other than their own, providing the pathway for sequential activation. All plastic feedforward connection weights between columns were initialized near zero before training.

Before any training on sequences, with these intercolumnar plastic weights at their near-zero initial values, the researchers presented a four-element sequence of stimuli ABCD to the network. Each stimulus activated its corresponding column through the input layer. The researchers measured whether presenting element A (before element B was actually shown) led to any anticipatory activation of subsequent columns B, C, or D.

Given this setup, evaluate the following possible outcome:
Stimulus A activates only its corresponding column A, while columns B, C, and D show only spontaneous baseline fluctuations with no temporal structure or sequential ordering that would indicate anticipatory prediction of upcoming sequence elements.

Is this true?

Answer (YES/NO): YES